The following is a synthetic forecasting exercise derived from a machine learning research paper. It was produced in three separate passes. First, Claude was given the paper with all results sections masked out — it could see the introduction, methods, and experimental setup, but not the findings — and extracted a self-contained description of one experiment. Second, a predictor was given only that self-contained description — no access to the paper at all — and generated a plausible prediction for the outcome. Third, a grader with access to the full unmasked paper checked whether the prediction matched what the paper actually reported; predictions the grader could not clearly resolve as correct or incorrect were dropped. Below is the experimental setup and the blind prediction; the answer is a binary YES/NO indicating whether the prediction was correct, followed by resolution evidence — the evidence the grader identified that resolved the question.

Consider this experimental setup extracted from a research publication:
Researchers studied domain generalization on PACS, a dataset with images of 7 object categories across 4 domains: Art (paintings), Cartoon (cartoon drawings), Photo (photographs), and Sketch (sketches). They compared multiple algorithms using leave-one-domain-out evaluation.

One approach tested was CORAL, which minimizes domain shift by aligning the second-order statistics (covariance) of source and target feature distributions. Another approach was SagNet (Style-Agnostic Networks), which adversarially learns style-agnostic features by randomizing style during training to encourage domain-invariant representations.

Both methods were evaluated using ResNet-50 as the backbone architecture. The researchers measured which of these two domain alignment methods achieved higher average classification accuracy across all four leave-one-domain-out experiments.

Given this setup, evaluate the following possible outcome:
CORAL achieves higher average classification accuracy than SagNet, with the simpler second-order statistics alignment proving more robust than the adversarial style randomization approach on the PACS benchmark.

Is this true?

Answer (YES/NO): NO